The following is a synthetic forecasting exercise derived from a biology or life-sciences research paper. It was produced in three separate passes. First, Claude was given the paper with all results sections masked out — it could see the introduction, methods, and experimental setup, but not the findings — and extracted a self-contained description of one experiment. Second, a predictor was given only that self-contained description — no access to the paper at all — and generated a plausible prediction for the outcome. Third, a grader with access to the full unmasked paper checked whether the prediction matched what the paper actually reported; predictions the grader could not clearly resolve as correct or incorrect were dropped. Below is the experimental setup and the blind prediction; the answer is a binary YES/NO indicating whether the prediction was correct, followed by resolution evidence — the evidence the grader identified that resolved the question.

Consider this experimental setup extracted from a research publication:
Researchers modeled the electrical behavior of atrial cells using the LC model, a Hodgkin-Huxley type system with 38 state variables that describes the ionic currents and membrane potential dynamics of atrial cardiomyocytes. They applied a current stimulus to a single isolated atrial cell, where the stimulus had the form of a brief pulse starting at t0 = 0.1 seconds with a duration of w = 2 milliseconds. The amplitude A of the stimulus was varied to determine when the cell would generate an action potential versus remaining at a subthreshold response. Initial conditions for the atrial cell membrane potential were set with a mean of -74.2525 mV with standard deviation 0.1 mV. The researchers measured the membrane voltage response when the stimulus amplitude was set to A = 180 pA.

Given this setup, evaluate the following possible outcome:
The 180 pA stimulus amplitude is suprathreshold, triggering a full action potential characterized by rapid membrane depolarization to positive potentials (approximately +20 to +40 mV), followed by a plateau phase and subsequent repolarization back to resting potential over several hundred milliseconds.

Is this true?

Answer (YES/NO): NO